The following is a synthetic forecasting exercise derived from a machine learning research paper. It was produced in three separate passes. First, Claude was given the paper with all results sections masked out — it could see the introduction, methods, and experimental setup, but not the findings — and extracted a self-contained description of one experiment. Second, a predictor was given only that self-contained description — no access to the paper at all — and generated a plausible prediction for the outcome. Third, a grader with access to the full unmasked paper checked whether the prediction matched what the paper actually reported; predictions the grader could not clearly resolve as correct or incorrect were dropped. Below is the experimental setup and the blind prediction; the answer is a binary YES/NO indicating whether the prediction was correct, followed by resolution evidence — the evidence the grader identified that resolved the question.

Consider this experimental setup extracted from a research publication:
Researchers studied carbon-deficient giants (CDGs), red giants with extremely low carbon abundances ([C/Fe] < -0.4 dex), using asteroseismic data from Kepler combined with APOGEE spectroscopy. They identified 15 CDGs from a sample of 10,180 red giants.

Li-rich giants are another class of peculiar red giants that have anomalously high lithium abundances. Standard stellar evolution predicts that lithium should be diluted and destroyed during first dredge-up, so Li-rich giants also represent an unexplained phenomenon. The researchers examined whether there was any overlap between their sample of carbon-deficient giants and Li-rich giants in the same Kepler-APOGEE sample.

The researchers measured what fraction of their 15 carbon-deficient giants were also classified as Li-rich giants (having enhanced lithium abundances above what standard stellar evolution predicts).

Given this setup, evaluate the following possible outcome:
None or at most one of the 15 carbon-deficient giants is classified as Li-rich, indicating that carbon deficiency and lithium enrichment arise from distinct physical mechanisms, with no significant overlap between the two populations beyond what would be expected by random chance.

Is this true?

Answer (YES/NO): NO